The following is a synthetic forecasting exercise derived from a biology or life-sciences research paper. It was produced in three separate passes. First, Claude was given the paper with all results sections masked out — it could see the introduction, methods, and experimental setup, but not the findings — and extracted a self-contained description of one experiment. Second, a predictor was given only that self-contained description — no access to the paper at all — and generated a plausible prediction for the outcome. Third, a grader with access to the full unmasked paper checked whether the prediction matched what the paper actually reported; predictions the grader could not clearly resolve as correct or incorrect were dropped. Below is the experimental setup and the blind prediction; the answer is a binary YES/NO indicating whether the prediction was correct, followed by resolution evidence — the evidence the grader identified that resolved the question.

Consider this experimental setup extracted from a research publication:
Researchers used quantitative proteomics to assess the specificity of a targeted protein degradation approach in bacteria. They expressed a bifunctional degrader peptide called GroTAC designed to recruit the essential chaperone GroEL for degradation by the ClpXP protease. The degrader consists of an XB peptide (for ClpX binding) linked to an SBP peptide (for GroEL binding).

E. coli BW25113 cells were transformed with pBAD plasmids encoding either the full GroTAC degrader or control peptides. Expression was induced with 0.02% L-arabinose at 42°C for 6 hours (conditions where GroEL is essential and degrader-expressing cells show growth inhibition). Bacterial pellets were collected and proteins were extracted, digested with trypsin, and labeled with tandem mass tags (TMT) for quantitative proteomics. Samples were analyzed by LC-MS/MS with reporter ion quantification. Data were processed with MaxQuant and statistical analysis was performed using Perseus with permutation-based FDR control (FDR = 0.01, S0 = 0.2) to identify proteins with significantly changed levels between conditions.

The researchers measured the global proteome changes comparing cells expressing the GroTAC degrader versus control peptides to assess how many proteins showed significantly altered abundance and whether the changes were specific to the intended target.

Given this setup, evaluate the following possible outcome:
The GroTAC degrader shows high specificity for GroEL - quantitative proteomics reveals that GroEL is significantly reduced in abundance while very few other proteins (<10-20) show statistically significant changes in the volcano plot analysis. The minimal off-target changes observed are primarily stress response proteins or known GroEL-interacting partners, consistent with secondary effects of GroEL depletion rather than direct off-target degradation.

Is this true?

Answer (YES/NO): NO